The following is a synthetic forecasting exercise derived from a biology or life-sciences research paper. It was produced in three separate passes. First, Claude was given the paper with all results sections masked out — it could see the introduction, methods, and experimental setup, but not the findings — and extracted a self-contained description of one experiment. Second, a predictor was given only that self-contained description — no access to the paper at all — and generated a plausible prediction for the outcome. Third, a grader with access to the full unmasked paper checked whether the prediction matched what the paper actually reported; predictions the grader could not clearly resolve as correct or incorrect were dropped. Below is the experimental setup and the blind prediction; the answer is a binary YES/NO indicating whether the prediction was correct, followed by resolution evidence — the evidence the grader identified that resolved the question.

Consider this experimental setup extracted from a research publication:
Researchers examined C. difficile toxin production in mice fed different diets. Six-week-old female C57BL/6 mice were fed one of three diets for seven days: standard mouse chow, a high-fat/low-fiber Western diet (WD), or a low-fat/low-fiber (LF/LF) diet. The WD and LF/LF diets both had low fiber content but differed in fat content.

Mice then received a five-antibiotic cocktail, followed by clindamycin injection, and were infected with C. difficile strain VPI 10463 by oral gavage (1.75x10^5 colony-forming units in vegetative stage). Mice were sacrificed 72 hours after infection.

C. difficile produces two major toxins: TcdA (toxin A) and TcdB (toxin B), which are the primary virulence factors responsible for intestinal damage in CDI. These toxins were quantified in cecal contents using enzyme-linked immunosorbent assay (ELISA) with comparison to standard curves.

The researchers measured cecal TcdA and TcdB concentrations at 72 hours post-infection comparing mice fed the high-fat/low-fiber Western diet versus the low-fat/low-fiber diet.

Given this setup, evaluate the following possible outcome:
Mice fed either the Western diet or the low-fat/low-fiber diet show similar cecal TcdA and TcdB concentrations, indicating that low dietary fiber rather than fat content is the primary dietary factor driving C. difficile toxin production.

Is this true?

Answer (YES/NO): NO